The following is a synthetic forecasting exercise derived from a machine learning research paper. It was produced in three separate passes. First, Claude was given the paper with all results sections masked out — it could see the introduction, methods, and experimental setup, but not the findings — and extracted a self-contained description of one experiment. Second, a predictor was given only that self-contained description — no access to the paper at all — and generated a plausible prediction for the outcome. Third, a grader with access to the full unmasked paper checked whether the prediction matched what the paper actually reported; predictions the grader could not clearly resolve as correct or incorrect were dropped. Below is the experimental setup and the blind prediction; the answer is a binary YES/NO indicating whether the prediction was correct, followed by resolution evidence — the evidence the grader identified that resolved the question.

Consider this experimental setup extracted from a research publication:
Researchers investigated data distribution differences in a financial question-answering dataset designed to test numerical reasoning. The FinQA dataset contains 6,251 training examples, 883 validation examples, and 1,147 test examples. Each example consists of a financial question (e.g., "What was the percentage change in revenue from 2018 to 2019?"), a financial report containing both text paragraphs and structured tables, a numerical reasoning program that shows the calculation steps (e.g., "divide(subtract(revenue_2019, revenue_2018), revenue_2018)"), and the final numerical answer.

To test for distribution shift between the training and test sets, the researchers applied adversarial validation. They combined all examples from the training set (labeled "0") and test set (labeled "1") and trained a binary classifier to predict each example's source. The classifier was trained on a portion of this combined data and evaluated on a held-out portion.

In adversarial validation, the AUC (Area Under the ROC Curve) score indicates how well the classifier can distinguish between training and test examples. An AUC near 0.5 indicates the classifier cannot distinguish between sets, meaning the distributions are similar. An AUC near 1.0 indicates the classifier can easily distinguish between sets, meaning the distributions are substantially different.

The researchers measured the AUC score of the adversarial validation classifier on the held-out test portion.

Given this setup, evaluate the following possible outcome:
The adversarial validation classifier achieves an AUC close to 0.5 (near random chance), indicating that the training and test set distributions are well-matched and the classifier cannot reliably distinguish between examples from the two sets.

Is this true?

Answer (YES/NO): NO